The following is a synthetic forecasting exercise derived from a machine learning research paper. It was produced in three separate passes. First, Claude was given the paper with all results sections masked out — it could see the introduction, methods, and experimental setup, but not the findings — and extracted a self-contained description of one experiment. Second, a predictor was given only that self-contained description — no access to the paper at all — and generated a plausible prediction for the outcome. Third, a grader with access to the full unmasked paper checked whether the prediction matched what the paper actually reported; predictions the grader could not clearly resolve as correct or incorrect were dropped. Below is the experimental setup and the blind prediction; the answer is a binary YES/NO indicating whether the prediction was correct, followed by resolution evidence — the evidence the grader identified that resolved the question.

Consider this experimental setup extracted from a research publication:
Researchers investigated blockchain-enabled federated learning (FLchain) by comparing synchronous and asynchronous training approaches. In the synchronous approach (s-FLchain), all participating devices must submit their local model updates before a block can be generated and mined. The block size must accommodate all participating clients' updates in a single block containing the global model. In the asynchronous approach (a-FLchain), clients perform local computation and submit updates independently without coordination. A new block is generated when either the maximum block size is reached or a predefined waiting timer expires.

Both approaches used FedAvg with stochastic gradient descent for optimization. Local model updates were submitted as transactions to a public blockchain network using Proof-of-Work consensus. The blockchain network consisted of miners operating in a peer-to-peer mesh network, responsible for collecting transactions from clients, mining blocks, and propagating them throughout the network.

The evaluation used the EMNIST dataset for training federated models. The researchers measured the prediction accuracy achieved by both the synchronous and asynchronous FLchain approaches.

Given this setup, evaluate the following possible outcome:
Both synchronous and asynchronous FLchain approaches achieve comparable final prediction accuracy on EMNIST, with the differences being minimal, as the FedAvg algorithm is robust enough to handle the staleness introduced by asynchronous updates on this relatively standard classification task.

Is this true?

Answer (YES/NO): NO